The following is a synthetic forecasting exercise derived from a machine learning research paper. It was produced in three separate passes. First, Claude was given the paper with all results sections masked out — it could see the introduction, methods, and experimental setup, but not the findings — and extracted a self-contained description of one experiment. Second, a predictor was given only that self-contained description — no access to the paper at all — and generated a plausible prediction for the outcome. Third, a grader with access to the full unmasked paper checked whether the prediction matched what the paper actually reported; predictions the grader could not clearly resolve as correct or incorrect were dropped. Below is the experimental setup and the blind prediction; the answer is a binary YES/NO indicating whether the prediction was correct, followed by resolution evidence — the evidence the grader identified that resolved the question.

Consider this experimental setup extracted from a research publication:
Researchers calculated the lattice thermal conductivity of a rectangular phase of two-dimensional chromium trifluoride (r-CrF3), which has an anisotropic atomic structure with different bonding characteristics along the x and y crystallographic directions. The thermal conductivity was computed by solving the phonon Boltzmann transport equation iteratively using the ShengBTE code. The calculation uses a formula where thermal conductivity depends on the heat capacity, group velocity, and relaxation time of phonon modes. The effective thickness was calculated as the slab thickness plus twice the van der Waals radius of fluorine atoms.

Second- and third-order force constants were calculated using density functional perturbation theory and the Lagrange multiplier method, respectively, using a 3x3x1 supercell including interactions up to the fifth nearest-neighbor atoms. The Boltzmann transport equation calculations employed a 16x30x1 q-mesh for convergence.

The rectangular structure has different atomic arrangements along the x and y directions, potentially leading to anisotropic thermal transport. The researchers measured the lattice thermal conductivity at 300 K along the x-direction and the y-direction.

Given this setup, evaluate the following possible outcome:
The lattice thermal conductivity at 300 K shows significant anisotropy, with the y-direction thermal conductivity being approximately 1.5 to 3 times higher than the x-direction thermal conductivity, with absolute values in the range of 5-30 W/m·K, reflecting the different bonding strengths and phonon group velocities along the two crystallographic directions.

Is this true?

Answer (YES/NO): NO